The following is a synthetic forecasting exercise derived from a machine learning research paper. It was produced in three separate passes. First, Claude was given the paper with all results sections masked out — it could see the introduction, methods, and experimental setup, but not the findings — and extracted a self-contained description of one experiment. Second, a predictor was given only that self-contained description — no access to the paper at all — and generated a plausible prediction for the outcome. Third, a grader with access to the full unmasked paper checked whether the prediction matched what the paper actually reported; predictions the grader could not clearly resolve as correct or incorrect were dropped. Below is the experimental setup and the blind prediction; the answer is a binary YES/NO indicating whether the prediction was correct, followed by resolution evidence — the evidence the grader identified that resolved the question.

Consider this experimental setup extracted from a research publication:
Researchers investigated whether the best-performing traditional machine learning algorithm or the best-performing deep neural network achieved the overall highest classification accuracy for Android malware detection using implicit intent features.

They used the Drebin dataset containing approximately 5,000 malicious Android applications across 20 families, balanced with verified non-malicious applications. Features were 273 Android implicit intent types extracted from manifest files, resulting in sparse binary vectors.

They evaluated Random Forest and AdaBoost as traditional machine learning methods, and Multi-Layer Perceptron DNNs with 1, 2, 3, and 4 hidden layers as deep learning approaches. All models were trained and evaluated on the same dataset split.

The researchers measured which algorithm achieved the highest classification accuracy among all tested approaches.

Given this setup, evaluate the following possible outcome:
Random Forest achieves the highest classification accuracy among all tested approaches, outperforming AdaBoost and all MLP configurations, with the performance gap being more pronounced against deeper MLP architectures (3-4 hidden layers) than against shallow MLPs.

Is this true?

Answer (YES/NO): NO